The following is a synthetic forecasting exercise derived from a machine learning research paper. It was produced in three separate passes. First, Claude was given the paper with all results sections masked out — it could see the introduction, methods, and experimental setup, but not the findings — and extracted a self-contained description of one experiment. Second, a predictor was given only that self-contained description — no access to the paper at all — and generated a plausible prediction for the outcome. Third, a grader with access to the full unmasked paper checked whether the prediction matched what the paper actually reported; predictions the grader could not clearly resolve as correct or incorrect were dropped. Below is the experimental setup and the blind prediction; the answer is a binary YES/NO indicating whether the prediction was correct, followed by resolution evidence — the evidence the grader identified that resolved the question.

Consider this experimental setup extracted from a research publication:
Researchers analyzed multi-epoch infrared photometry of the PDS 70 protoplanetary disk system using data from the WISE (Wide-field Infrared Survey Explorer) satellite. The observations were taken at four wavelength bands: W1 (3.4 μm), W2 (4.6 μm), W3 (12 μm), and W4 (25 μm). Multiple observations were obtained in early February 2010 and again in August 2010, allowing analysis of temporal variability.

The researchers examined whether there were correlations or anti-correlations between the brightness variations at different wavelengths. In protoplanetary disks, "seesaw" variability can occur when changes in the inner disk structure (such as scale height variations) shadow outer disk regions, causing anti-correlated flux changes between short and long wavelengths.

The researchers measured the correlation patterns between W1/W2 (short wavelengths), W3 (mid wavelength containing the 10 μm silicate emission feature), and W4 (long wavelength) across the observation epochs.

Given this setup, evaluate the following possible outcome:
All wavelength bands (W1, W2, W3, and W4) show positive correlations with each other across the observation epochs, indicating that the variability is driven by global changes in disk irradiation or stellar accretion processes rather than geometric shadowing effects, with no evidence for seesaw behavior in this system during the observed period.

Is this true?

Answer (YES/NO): NO